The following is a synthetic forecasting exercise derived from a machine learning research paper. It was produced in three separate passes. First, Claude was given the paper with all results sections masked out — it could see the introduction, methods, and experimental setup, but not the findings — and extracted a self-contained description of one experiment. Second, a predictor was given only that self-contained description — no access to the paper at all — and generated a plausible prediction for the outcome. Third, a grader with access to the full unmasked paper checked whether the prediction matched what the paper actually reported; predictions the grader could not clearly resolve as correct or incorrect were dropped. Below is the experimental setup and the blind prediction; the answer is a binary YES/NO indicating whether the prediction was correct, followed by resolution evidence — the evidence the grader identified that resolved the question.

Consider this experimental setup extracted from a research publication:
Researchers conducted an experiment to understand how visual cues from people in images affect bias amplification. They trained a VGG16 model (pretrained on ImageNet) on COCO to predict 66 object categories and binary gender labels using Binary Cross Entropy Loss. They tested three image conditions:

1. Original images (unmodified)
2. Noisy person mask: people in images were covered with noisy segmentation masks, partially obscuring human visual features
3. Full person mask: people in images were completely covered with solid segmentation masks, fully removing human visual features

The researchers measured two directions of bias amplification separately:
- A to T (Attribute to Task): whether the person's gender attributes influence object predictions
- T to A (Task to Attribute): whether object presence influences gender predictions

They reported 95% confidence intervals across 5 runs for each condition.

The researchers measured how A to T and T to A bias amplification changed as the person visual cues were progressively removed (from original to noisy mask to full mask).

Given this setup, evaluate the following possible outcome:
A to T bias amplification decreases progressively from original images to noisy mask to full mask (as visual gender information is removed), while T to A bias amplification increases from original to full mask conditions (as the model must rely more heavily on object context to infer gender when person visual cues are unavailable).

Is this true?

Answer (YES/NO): YES